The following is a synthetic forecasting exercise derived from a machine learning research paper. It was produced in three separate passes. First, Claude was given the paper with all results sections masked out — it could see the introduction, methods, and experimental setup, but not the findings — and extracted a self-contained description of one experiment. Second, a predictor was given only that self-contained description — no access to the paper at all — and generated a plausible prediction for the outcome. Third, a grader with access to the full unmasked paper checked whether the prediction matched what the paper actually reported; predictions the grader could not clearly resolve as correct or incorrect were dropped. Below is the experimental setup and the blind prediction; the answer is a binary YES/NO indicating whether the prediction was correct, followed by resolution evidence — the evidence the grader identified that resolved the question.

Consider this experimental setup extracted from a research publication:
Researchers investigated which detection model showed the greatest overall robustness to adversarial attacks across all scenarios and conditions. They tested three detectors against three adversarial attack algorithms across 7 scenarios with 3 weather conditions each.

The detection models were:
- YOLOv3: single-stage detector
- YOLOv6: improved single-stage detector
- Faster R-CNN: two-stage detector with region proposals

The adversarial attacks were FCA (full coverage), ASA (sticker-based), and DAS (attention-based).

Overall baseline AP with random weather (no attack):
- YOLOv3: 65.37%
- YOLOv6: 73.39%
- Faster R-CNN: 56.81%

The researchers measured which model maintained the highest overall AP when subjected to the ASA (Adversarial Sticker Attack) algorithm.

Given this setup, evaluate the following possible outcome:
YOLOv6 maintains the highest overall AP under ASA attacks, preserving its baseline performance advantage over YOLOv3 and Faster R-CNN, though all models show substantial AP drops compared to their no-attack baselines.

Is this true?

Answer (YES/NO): YES